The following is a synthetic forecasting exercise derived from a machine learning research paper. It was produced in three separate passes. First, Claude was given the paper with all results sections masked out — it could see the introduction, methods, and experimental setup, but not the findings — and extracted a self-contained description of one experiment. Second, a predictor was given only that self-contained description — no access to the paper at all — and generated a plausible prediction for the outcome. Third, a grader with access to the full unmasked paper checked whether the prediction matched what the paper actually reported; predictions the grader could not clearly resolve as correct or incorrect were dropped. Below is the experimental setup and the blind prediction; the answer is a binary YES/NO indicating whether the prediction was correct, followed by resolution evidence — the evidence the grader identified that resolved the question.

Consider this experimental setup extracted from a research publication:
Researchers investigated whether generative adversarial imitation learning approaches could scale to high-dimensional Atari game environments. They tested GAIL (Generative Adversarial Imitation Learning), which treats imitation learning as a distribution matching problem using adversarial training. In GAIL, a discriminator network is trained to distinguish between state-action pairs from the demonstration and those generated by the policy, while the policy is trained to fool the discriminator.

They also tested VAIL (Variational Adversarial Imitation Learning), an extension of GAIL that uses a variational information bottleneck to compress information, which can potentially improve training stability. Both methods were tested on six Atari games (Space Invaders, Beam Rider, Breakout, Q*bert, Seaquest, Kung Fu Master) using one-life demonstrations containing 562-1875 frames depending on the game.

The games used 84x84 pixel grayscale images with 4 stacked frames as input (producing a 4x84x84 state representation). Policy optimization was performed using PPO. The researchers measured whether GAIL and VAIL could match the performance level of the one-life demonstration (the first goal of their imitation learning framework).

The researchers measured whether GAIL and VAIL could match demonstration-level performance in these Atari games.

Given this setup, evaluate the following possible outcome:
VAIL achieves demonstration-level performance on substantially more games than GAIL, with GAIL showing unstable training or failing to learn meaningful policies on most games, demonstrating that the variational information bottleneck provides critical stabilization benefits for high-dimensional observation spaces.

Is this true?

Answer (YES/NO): YES